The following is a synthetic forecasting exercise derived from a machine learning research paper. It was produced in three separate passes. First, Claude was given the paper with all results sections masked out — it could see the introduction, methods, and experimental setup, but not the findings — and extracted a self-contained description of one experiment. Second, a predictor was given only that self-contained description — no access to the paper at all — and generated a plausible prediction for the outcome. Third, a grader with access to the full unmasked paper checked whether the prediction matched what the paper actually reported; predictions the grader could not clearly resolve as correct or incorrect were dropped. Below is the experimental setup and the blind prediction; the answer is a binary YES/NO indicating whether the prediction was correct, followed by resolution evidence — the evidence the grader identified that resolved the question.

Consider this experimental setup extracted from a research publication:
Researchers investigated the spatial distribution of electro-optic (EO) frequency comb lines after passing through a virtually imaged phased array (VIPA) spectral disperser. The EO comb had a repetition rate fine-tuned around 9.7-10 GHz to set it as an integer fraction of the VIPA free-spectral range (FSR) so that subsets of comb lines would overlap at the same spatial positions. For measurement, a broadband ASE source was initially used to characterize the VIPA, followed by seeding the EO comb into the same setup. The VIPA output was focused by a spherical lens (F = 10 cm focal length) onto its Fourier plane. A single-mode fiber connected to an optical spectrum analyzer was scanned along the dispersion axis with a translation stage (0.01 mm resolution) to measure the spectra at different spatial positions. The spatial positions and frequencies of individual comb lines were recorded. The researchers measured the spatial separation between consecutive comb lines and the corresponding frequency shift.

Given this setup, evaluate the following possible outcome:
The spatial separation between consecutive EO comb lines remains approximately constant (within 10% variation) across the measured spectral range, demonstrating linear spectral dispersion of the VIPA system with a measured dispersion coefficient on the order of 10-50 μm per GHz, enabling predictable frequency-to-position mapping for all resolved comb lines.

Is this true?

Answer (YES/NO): YES